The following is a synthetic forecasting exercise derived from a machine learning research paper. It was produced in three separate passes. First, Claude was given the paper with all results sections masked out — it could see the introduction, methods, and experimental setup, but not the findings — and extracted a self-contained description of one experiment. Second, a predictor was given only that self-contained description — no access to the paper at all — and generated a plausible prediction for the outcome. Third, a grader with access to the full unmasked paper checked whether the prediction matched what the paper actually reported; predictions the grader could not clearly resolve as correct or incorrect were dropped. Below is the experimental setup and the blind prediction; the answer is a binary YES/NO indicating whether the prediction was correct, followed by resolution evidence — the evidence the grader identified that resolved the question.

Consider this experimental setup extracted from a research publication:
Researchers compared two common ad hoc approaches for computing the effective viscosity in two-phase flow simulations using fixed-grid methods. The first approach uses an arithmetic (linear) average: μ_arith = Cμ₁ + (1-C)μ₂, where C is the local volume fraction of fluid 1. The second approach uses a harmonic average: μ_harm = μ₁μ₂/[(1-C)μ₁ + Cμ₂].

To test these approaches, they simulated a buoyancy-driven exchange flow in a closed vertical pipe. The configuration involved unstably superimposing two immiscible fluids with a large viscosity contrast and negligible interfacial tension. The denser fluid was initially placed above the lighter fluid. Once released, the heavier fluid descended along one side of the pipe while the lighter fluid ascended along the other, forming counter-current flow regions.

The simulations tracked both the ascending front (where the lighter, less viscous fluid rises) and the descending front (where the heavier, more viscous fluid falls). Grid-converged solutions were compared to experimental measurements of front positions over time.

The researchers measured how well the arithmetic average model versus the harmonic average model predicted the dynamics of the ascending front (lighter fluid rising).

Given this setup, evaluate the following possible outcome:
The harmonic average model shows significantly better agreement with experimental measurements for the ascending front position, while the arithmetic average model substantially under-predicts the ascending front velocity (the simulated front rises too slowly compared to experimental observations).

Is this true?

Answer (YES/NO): NO